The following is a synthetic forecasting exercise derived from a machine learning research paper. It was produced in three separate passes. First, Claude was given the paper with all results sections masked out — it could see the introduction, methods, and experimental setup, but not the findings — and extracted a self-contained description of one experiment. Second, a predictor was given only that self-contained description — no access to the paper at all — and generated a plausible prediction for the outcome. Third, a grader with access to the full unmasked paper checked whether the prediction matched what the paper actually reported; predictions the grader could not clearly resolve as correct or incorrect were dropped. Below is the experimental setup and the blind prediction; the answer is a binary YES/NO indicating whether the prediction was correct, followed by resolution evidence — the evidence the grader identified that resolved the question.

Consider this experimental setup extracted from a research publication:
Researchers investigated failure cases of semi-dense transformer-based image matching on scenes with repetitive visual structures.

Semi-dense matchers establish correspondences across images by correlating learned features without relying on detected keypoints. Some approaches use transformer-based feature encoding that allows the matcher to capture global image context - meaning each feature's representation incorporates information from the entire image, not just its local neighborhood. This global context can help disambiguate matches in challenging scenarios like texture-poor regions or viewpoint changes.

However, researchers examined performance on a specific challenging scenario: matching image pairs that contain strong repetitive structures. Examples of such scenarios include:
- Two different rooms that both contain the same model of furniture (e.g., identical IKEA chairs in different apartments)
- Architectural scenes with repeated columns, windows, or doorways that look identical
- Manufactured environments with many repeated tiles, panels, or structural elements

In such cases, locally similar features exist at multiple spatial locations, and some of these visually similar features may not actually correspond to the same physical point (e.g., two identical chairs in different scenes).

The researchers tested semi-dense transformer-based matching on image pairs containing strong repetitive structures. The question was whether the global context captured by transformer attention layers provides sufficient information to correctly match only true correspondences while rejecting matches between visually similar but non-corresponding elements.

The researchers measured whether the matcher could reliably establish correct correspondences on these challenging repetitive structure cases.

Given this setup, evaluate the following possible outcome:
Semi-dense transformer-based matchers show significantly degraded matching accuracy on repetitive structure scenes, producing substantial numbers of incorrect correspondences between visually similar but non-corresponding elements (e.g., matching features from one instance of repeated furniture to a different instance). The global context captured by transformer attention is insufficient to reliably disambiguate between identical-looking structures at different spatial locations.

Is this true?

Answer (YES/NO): YES